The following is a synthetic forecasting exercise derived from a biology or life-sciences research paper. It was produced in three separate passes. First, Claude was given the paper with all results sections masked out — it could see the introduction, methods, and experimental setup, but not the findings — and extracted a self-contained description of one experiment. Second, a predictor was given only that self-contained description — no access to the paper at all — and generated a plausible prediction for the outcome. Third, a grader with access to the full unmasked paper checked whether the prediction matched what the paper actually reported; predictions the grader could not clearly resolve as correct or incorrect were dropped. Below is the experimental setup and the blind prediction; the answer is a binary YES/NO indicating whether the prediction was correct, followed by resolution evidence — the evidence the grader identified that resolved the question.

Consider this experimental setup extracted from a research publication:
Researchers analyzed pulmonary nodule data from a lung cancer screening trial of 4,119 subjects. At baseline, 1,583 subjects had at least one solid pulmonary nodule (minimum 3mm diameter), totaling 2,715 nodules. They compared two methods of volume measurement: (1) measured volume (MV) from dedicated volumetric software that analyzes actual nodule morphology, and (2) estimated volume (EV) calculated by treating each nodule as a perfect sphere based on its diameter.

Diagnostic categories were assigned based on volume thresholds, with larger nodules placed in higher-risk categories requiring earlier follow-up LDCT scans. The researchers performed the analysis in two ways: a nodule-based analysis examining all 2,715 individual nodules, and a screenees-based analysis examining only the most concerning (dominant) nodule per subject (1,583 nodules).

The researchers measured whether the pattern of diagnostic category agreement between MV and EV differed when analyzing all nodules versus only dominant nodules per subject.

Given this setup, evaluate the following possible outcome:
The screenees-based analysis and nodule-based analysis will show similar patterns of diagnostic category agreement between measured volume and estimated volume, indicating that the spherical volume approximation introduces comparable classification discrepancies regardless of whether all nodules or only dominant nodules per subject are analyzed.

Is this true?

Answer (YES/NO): YES